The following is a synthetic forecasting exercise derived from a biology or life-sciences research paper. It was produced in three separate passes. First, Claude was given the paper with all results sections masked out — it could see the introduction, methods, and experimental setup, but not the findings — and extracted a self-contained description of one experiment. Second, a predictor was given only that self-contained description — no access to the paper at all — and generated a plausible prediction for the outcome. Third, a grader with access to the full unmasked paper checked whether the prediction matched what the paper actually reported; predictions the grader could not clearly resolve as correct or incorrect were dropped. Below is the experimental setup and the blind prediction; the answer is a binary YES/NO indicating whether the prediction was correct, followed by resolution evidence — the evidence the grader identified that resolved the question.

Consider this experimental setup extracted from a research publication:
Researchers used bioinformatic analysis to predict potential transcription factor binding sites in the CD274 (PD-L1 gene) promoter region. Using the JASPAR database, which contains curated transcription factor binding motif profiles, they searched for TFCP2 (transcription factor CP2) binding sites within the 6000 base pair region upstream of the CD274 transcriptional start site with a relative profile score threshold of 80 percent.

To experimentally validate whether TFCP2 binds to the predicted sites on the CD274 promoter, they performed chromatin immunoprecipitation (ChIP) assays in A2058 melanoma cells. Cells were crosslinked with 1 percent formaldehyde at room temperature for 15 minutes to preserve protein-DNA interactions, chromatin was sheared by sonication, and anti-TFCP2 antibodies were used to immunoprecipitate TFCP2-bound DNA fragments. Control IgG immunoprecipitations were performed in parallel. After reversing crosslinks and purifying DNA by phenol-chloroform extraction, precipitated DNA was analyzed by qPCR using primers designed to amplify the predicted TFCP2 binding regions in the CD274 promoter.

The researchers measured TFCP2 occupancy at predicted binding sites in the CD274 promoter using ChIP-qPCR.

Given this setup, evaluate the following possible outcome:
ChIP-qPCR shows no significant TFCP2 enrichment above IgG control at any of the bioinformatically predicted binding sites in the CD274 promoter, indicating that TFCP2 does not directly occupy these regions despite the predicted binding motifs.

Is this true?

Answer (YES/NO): NO